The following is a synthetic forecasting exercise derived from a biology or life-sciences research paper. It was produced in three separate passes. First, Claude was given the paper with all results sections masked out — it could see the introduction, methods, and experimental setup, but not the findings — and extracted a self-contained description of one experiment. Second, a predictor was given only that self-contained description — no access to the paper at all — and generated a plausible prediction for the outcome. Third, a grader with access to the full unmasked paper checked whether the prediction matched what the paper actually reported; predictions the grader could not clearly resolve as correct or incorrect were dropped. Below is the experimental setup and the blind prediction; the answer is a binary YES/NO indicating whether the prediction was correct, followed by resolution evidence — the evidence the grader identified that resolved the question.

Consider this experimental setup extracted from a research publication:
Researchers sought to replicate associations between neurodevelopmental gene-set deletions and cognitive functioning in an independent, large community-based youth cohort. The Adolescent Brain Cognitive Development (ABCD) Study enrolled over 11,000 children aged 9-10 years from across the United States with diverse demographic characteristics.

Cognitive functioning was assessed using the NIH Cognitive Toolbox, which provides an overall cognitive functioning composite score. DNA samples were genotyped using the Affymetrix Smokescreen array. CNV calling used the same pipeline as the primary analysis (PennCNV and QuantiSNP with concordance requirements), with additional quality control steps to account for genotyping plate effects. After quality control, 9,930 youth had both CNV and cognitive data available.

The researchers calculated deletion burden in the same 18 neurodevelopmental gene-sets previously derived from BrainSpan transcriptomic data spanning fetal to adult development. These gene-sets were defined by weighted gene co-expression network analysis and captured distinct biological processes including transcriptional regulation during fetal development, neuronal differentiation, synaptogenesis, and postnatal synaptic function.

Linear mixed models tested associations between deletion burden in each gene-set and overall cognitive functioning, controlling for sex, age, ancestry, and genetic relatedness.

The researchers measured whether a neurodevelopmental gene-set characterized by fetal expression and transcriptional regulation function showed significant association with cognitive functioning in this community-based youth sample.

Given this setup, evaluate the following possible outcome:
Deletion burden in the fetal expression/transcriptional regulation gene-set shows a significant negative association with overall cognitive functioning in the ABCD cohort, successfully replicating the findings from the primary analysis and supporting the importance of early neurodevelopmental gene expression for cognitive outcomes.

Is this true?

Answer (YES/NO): NO